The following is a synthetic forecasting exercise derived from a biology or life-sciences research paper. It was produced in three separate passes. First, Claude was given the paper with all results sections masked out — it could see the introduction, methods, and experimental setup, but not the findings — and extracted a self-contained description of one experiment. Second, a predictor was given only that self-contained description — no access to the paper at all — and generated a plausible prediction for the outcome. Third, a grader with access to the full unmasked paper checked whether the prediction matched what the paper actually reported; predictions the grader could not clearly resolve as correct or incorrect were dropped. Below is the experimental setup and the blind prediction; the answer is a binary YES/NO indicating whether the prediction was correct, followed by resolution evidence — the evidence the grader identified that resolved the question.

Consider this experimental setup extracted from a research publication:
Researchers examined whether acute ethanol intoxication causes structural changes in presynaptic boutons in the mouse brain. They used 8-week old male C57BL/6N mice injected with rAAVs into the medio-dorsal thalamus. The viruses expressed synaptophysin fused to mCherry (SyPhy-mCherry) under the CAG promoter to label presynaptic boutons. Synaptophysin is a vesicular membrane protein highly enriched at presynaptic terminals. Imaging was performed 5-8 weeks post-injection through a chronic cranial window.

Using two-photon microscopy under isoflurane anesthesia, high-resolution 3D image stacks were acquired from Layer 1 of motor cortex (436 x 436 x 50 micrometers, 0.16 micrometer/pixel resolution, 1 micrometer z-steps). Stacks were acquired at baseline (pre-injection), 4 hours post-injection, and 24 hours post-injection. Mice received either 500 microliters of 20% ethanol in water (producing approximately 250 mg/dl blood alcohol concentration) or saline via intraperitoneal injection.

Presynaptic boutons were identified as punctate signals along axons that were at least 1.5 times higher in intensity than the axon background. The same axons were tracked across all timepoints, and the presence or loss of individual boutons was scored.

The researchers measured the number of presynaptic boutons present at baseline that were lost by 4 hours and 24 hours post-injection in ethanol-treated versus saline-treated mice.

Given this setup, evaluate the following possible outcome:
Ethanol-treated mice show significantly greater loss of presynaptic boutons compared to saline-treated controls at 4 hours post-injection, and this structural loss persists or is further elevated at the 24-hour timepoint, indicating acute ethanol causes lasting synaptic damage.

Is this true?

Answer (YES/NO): NO